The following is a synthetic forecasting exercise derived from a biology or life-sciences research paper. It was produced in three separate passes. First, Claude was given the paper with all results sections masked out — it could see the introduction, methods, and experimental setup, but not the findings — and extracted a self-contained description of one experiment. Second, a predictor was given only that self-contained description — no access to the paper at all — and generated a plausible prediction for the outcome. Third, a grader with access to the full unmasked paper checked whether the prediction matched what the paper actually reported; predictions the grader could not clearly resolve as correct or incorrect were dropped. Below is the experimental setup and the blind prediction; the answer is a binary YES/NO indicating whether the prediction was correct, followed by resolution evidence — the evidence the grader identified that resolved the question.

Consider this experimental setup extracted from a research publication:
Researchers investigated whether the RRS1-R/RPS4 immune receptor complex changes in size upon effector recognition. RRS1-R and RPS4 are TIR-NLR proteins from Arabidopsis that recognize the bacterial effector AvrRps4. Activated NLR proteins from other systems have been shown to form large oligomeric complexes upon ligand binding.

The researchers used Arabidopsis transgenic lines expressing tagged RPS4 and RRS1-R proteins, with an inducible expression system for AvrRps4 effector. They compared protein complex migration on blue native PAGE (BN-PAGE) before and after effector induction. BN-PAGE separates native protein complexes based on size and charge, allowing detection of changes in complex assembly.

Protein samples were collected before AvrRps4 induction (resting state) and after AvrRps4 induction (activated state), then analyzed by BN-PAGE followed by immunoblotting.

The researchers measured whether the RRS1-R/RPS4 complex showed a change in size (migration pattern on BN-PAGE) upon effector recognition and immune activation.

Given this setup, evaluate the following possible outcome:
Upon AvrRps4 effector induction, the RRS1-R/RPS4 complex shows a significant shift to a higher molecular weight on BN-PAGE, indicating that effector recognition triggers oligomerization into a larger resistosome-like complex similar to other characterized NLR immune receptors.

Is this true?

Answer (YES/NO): NO